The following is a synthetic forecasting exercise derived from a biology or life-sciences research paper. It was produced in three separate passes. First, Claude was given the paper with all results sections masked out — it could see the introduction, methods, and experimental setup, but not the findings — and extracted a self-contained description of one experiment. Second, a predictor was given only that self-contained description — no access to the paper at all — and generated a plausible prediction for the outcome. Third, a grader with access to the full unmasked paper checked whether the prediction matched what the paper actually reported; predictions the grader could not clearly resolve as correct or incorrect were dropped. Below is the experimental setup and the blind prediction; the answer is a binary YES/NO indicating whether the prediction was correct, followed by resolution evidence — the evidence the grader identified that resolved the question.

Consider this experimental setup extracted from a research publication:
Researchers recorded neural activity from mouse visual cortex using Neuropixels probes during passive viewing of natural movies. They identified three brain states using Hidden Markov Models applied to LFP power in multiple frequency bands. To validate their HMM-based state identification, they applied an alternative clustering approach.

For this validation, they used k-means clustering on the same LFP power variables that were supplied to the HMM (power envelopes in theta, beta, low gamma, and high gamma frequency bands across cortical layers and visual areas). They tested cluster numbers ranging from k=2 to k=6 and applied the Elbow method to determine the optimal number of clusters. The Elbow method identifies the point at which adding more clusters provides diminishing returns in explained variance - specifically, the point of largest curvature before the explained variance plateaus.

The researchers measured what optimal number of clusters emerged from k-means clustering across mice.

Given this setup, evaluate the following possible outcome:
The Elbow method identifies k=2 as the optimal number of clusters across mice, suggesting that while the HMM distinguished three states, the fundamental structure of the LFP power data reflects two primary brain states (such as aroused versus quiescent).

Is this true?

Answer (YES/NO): NO